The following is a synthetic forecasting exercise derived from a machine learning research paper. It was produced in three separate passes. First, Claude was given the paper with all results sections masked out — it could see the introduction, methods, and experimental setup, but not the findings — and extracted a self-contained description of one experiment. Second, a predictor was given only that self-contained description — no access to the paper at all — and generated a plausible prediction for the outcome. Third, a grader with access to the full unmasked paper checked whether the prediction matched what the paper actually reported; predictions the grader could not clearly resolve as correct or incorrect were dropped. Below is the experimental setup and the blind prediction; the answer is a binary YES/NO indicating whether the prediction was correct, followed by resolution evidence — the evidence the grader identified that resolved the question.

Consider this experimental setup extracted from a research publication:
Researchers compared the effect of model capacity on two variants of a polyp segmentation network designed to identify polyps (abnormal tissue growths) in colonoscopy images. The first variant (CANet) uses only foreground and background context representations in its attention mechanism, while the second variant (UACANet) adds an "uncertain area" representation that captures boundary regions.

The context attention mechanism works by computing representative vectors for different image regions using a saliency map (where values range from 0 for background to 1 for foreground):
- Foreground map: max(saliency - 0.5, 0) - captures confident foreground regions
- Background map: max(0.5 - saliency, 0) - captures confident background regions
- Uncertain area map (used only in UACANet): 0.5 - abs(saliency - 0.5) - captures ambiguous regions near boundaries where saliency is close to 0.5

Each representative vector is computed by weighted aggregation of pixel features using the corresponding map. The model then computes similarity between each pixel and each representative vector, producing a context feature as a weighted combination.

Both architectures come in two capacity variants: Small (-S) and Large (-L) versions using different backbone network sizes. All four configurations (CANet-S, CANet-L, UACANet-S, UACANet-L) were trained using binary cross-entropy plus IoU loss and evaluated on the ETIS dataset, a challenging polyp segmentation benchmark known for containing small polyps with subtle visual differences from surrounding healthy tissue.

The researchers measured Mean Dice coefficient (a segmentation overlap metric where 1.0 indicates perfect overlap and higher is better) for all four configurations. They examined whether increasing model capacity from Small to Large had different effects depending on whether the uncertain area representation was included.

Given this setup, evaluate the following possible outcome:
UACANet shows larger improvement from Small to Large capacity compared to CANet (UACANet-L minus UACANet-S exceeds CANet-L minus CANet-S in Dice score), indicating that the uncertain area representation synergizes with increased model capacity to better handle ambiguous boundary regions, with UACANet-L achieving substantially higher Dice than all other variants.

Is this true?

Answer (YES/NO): YES